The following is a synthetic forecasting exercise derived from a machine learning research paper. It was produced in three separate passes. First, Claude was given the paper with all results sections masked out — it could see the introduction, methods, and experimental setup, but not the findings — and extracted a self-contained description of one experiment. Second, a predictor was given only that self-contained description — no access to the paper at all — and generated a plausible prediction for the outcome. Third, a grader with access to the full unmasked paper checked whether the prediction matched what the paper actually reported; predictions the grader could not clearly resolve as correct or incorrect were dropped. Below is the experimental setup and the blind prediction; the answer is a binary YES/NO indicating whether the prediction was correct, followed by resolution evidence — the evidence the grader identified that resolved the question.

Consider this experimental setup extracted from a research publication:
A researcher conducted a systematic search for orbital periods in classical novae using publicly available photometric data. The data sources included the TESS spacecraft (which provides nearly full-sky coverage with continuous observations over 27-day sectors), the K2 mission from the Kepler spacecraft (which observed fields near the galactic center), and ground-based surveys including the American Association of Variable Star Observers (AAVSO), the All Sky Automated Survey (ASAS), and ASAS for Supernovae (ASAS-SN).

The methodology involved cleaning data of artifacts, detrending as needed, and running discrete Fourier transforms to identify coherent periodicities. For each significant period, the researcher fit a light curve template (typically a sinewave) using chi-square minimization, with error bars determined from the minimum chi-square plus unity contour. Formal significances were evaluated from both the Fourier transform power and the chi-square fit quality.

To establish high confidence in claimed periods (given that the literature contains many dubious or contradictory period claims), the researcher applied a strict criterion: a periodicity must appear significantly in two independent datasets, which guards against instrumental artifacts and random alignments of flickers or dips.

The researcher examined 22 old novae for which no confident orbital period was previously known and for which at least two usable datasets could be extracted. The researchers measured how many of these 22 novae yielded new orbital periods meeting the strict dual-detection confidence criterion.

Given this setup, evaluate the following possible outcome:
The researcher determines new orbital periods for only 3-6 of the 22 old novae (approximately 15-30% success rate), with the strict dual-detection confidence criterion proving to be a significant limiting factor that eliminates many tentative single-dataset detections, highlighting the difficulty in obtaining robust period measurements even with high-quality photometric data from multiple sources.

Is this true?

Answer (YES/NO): NO